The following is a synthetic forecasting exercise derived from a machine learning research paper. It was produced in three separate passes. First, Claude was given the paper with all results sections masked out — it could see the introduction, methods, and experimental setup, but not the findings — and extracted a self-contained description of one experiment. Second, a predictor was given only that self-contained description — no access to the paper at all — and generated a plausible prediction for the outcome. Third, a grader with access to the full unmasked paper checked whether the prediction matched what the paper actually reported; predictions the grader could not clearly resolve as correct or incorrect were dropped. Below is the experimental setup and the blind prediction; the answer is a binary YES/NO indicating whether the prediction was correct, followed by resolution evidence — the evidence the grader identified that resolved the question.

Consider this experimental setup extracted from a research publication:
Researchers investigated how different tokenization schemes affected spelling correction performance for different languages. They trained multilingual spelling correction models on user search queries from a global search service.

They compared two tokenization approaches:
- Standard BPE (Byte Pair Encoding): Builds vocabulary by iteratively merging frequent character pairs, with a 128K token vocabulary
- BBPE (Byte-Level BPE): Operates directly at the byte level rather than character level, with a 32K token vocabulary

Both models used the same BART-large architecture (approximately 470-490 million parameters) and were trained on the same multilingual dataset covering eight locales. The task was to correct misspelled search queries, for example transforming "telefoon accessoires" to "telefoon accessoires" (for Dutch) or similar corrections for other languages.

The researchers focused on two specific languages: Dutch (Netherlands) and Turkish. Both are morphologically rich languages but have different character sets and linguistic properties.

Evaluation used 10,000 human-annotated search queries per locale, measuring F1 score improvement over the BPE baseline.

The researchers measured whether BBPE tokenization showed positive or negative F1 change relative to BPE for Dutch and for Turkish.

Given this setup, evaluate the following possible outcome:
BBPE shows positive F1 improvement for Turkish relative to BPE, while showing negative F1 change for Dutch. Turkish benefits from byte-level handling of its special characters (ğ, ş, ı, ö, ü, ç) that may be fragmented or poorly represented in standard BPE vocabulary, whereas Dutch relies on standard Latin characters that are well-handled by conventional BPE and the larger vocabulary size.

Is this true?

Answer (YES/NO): NO